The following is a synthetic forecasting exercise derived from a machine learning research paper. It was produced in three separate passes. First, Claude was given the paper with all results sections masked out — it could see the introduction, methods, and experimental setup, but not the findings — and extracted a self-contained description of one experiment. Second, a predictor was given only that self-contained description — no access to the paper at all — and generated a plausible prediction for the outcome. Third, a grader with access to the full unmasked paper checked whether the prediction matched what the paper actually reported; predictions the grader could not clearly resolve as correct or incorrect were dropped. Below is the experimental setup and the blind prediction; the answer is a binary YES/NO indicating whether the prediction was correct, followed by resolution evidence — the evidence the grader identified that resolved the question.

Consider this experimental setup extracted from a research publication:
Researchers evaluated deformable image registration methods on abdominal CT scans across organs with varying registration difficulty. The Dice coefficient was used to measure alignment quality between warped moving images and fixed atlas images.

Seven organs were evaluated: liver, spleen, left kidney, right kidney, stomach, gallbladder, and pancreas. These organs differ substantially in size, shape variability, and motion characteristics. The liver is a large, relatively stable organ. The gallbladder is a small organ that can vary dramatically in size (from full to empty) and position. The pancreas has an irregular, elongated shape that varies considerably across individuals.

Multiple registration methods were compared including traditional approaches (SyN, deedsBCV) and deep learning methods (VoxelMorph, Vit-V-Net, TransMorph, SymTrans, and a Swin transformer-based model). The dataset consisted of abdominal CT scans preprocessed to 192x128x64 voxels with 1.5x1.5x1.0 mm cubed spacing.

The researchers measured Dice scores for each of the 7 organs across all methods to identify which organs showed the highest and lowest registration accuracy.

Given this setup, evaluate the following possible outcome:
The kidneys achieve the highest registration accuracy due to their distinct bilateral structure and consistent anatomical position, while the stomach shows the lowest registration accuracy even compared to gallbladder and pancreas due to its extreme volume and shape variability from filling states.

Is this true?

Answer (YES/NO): NO